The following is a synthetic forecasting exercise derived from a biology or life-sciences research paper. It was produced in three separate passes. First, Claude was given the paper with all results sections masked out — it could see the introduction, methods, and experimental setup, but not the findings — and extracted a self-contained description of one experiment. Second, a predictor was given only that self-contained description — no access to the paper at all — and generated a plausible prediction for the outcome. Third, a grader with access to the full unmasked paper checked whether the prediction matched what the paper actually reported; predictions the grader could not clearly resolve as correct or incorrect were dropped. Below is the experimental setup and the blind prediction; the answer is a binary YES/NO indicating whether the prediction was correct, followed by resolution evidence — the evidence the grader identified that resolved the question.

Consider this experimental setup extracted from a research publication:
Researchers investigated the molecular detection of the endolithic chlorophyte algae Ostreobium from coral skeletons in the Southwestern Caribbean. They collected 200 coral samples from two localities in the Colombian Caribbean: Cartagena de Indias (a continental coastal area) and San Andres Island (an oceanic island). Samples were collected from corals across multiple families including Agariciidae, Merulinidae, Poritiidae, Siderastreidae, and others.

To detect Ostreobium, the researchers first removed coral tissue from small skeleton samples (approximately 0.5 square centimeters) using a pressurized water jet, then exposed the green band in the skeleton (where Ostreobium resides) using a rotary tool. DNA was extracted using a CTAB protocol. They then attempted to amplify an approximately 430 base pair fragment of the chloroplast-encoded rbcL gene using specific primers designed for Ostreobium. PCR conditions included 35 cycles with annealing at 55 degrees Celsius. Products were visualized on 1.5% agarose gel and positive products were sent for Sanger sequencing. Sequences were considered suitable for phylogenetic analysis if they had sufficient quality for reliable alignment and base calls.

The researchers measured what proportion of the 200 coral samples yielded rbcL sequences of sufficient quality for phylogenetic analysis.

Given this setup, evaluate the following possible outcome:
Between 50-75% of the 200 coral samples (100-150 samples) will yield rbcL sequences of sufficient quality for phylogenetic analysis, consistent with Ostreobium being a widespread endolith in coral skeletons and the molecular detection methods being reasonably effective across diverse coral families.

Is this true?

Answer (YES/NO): NO